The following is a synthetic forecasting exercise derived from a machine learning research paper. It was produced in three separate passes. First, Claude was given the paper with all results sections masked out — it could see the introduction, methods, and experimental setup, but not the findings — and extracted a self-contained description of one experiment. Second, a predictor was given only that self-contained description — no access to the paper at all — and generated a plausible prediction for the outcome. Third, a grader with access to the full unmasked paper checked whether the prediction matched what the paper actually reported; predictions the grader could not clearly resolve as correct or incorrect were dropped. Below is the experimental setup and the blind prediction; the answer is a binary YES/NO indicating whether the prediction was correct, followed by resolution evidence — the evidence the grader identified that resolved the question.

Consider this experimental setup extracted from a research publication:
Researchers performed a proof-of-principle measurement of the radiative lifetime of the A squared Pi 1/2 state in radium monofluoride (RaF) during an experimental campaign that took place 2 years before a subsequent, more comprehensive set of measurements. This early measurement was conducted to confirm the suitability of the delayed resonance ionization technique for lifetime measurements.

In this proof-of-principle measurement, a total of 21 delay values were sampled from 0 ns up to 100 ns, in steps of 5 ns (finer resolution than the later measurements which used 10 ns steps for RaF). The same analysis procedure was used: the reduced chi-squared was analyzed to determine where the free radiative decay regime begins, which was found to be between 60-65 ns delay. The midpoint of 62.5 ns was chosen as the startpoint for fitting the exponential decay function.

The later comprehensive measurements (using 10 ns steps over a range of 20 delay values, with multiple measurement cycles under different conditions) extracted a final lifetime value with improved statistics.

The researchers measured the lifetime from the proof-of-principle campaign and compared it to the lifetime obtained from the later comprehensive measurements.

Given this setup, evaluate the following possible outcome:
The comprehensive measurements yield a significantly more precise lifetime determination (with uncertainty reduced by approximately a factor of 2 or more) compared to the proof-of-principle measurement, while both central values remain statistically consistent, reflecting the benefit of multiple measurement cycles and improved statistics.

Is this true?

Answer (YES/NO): NO